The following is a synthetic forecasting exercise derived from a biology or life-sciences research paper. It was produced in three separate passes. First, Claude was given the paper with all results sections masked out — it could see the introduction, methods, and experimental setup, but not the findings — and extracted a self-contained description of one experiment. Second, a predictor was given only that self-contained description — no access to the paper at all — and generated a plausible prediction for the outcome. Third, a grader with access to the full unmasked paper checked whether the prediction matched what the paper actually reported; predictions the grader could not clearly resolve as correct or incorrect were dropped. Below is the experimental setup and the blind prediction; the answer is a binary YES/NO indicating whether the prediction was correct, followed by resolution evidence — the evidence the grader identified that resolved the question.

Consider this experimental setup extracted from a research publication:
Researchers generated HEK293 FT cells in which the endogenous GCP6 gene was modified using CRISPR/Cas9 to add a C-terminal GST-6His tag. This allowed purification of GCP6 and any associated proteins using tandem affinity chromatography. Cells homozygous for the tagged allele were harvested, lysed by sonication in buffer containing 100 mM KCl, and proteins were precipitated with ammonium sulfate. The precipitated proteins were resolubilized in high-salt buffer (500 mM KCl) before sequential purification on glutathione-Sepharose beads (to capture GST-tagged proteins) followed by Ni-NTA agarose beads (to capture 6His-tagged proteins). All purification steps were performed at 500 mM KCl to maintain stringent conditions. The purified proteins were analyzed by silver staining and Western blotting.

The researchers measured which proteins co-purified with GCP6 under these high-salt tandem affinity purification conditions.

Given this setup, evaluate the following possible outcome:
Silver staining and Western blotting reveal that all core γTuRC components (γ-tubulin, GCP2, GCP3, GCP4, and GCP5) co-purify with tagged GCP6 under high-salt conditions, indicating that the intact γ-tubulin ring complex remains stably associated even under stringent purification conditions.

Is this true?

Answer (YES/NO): NO